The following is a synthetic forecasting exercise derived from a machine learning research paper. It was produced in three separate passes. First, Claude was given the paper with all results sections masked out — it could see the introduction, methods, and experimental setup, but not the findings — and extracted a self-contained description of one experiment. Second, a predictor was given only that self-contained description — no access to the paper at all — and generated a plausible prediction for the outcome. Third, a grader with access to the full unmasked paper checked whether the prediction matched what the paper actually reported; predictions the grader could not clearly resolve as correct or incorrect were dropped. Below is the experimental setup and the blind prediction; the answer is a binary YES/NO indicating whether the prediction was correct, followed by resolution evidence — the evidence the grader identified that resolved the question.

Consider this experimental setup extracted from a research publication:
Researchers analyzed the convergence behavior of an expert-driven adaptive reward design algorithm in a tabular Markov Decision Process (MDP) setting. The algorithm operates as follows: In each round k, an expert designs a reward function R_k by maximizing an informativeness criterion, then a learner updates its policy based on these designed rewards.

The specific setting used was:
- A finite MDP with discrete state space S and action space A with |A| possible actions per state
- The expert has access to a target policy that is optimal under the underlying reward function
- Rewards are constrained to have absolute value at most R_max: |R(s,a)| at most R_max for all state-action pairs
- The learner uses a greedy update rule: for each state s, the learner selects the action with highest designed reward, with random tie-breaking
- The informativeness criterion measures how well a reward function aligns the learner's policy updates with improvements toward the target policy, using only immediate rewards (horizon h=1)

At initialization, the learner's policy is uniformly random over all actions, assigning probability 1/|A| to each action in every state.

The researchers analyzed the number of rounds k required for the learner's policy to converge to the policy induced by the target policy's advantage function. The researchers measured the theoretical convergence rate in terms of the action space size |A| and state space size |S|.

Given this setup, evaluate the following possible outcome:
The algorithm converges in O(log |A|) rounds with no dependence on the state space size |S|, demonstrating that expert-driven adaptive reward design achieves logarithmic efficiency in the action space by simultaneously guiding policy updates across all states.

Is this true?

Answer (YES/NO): NO